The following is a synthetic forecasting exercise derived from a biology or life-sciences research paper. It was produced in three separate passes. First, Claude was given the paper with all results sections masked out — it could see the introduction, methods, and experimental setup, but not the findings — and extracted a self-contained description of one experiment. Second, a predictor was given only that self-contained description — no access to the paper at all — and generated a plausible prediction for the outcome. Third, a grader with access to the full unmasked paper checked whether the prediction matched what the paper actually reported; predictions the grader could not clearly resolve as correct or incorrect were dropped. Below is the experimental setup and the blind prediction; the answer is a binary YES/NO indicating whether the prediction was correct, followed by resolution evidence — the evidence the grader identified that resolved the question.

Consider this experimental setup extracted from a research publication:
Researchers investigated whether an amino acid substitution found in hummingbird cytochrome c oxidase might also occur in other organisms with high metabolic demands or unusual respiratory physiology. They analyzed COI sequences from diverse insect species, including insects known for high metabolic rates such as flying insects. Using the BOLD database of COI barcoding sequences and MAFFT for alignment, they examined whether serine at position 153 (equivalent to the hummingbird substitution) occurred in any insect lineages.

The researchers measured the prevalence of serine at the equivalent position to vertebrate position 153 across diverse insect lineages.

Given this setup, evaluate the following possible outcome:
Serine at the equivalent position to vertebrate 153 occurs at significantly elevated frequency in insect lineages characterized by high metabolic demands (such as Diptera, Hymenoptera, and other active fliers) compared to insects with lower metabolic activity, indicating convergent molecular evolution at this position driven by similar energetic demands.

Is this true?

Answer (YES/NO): NO